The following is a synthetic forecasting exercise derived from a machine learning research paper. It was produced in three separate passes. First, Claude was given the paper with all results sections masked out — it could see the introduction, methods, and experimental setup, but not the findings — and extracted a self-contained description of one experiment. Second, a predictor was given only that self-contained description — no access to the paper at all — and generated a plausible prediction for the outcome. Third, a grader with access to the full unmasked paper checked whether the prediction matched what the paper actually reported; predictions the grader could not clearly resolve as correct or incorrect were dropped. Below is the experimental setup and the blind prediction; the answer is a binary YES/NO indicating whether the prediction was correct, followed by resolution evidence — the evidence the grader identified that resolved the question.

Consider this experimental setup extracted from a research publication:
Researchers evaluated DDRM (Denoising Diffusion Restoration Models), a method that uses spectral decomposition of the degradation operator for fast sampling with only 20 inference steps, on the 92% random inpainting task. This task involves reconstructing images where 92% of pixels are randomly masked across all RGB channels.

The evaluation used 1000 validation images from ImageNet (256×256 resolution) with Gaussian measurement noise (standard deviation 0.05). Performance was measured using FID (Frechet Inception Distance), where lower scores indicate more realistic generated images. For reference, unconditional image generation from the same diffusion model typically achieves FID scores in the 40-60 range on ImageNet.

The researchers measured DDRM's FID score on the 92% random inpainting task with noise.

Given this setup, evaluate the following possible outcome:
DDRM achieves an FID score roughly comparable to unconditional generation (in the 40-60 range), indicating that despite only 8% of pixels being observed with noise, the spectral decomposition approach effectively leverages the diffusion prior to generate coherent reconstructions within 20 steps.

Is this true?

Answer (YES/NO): NO